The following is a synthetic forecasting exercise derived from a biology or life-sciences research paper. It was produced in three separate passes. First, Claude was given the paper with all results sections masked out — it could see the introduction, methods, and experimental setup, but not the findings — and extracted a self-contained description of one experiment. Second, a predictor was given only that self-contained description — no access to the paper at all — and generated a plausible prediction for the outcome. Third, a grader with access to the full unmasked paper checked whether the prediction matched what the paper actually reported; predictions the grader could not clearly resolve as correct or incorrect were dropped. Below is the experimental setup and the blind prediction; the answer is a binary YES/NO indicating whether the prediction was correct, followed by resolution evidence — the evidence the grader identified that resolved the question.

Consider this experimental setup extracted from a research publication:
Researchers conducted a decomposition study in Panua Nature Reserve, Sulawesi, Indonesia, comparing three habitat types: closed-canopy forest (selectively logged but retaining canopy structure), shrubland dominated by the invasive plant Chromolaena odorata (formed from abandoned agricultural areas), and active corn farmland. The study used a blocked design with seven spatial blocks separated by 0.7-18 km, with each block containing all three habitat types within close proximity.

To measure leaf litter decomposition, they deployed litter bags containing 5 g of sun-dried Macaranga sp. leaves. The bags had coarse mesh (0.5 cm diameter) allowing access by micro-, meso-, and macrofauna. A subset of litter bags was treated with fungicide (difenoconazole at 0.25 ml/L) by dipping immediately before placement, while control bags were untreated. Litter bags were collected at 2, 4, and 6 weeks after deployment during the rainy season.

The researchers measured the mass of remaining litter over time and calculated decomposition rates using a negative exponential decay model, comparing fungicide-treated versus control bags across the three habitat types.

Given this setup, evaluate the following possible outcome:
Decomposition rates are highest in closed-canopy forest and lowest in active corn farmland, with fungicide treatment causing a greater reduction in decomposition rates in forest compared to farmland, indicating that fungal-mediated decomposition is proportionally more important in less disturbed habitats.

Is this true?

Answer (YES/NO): NO